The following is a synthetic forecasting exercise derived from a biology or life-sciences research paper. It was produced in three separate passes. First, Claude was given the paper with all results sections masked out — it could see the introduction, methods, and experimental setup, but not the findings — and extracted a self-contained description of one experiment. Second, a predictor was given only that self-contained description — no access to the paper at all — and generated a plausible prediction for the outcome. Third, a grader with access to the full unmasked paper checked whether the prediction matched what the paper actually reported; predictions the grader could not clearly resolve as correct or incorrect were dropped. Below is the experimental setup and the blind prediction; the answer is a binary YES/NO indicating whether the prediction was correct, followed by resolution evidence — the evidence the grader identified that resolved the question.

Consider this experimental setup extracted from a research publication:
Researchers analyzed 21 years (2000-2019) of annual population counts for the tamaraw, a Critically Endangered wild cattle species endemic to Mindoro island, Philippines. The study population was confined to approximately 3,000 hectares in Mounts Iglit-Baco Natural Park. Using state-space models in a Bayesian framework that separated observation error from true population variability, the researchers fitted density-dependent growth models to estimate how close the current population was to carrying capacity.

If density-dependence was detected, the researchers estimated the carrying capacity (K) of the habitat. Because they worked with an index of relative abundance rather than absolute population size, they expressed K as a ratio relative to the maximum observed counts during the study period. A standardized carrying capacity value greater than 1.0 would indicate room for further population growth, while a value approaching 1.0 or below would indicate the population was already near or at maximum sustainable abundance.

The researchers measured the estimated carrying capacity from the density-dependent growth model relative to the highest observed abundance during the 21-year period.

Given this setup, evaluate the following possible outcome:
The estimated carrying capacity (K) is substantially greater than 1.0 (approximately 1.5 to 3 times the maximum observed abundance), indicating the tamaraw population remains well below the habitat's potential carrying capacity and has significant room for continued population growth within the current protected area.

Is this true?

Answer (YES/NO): NO